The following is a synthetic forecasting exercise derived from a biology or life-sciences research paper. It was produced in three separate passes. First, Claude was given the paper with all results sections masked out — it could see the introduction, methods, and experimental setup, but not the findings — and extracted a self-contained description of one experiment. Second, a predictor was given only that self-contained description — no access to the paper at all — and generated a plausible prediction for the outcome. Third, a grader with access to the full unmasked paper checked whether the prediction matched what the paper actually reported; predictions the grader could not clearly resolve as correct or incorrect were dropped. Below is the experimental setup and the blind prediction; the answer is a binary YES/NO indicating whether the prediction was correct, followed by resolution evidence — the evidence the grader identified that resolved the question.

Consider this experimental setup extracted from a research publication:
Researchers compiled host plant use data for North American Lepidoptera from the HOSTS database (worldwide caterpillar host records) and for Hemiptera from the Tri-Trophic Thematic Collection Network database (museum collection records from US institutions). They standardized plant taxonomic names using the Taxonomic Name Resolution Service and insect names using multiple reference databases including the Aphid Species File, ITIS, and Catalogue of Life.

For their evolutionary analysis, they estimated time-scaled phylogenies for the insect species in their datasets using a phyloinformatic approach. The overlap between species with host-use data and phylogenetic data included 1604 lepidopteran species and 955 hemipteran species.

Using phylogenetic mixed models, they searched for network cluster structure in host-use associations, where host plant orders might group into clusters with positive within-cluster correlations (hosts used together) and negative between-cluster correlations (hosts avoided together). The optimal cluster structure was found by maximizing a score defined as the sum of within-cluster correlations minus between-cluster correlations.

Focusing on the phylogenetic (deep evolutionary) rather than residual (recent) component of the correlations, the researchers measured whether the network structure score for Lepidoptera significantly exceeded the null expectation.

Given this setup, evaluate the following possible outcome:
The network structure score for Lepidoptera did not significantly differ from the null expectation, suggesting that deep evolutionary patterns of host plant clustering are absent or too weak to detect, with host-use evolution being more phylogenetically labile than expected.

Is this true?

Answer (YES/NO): NO